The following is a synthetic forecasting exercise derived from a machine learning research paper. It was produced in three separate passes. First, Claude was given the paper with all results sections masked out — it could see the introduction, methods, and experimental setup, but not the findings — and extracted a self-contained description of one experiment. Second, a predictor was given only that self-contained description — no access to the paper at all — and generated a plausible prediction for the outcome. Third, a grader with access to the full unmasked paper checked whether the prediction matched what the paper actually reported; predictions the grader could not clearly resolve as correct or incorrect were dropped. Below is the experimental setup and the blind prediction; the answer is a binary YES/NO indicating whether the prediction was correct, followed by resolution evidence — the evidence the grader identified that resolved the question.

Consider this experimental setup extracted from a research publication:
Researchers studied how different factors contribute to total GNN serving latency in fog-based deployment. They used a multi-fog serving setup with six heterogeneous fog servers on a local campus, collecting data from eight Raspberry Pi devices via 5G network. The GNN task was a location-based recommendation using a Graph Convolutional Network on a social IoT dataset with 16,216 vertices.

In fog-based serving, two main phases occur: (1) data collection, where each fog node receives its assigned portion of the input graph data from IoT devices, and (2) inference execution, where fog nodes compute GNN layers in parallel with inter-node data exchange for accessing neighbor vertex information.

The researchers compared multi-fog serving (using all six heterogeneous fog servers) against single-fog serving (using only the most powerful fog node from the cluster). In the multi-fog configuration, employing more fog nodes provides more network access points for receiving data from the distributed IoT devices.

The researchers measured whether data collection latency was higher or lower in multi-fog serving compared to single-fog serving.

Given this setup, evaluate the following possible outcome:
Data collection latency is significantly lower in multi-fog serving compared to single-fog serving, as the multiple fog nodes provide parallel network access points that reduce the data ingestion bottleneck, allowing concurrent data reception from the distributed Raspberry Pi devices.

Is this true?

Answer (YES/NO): YES